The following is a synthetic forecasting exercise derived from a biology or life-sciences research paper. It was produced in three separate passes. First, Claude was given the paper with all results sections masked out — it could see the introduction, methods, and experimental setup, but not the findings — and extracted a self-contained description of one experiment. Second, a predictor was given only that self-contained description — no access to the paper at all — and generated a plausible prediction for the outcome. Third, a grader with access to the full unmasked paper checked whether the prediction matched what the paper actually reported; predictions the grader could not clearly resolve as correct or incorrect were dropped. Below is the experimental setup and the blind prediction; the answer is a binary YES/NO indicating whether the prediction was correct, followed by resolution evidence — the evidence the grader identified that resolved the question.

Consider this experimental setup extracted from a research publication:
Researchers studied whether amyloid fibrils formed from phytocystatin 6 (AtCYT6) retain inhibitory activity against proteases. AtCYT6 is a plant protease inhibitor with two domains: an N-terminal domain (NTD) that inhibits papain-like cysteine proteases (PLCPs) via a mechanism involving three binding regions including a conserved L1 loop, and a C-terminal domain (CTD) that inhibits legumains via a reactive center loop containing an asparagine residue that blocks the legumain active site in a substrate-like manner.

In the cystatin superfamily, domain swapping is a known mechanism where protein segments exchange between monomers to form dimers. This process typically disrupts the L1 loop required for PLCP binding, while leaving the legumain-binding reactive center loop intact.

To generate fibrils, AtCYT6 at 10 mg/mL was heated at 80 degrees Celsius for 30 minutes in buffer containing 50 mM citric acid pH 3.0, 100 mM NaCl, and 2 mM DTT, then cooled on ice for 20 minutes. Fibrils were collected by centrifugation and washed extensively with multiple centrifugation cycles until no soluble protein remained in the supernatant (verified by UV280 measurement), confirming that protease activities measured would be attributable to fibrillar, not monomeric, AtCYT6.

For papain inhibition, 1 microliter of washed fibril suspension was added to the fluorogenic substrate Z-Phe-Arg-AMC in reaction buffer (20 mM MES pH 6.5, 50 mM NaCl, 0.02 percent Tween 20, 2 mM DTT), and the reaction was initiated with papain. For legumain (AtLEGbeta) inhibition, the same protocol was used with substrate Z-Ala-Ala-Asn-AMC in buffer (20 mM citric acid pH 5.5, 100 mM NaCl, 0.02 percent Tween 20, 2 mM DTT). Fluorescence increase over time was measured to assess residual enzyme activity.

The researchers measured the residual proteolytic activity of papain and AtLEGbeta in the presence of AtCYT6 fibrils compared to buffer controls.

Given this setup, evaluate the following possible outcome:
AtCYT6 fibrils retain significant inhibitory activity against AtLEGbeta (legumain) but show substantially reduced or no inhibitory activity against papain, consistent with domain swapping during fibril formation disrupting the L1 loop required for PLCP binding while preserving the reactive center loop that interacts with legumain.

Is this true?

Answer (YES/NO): NO